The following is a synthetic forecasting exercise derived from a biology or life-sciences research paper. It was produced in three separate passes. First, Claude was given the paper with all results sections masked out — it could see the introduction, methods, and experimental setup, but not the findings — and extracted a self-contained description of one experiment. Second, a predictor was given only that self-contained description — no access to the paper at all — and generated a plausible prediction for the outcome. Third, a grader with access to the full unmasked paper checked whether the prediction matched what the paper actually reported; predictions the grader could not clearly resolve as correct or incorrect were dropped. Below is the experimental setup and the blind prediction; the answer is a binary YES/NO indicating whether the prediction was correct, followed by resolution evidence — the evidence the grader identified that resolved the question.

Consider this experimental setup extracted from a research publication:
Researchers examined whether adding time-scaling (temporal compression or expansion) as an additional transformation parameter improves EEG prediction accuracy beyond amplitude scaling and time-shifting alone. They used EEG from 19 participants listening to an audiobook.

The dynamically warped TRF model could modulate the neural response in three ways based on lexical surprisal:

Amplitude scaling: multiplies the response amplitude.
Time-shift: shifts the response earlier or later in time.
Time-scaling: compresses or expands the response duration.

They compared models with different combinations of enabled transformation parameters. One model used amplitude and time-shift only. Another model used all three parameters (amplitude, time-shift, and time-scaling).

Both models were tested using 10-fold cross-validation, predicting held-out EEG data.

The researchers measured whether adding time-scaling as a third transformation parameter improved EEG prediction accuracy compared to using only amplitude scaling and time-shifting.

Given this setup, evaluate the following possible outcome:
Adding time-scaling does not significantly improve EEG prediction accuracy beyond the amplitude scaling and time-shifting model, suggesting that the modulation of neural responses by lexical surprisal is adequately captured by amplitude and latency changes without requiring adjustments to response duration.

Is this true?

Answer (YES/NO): YES